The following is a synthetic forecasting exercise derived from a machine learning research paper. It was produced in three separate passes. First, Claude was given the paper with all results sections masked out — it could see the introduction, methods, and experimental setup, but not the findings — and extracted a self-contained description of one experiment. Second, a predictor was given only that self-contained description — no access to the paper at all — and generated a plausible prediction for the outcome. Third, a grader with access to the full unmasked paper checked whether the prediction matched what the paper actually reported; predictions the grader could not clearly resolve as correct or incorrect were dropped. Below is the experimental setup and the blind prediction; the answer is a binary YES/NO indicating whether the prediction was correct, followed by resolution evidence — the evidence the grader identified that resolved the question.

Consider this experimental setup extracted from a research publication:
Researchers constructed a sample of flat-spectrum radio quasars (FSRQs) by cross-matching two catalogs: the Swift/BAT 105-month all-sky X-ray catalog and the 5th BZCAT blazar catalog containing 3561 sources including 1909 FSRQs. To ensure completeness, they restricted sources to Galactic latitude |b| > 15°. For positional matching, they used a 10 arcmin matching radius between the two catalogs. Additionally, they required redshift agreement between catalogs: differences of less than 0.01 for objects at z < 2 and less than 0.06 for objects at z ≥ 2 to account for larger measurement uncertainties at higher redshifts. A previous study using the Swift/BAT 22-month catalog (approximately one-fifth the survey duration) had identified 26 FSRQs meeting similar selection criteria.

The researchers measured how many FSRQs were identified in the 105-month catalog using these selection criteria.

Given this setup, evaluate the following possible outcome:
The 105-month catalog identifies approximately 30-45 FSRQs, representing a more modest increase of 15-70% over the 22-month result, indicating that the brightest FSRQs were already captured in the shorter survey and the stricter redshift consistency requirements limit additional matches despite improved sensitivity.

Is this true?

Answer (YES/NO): NO